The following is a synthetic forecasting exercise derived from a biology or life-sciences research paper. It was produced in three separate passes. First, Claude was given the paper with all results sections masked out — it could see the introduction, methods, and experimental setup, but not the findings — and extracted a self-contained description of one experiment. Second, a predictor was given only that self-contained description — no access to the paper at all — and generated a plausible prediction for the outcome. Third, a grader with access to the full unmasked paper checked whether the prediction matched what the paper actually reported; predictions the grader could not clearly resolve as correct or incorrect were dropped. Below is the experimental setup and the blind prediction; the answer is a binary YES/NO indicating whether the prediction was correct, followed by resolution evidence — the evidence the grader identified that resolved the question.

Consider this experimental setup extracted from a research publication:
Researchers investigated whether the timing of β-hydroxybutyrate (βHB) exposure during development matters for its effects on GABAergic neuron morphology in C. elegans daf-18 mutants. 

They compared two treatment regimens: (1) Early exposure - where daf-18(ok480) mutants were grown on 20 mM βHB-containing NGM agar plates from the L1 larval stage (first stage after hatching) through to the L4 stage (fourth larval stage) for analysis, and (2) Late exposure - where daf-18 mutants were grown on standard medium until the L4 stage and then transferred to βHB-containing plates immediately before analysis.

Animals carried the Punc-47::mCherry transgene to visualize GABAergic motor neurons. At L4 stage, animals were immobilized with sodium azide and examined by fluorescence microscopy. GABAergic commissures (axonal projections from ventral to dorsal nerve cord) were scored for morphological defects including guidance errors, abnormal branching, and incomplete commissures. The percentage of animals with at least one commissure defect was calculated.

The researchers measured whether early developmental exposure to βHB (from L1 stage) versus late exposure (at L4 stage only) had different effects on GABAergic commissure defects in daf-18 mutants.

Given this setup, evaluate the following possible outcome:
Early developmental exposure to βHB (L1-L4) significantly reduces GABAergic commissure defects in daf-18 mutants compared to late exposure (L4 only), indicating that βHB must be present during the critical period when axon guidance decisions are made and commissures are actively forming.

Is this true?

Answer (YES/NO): YES